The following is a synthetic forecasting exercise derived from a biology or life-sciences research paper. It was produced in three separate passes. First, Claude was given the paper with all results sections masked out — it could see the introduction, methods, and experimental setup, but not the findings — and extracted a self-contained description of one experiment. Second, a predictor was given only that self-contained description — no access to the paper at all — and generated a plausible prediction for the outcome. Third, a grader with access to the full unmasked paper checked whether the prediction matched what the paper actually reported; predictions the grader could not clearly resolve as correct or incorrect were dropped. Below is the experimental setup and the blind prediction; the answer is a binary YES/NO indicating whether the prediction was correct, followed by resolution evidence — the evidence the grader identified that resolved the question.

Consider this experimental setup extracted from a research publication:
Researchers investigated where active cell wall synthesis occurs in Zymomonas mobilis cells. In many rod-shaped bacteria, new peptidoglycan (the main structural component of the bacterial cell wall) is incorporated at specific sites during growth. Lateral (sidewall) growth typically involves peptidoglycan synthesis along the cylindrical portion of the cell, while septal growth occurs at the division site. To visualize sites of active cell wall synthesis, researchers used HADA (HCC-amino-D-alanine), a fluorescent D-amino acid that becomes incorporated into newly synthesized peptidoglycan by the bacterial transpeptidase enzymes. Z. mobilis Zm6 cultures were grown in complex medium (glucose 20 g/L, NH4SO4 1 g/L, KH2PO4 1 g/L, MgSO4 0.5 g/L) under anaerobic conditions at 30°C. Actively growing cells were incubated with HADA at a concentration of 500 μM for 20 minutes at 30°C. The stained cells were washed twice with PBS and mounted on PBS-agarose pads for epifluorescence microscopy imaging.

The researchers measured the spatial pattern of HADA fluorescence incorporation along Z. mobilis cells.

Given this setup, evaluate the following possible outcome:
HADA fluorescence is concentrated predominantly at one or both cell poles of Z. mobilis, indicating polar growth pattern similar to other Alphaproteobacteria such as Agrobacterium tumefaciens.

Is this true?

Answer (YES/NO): NO